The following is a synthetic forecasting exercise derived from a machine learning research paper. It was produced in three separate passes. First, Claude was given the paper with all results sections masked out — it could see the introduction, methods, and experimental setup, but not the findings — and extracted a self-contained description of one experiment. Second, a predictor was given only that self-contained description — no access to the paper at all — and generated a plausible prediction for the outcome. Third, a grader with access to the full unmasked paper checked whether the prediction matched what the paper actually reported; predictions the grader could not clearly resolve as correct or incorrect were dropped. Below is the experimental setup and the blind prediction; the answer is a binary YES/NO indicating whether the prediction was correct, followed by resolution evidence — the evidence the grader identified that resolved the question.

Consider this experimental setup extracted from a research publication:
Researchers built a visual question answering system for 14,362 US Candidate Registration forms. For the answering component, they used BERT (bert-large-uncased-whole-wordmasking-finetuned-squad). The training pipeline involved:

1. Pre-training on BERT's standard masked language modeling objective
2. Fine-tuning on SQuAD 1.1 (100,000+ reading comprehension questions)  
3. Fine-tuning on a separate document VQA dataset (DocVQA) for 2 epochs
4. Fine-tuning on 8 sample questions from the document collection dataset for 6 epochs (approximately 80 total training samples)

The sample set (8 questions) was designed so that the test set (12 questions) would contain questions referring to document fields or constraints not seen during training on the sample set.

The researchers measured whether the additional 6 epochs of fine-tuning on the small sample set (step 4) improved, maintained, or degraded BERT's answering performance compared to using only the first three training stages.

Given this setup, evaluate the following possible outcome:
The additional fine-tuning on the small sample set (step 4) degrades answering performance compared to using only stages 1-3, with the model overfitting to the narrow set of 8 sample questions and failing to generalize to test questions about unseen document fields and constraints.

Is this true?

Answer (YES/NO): NO